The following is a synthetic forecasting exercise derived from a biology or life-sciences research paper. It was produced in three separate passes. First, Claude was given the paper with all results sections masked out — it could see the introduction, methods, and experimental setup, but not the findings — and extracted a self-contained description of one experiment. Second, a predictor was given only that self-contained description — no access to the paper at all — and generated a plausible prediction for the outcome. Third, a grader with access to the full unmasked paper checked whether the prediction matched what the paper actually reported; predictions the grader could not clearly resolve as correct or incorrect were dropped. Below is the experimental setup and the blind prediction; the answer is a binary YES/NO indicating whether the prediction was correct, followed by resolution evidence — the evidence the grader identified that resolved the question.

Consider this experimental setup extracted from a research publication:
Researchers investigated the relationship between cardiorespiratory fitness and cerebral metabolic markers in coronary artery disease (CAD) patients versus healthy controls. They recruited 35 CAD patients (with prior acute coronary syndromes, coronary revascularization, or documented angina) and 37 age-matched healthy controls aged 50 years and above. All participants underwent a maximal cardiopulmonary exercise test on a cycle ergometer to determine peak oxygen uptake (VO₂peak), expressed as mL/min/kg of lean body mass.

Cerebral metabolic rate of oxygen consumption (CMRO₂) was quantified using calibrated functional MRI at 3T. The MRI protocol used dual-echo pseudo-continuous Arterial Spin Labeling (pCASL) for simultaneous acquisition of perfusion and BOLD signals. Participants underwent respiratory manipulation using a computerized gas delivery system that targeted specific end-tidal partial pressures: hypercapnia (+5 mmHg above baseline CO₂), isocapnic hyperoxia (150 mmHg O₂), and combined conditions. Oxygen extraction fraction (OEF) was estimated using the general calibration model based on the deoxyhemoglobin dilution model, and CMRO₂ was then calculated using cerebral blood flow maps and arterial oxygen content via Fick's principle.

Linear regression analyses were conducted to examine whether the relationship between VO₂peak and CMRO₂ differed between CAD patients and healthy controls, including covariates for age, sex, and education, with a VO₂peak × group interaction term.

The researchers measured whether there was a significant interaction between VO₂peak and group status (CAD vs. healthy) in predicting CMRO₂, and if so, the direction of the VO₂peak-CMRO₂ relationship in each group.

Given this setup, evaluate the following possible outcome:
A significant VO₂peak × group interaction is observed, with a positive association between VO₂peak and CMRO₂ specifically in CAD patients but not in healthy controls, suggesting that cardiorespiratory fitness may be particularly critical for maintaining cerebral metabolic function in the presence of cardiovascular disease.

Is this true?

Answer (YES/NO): YES